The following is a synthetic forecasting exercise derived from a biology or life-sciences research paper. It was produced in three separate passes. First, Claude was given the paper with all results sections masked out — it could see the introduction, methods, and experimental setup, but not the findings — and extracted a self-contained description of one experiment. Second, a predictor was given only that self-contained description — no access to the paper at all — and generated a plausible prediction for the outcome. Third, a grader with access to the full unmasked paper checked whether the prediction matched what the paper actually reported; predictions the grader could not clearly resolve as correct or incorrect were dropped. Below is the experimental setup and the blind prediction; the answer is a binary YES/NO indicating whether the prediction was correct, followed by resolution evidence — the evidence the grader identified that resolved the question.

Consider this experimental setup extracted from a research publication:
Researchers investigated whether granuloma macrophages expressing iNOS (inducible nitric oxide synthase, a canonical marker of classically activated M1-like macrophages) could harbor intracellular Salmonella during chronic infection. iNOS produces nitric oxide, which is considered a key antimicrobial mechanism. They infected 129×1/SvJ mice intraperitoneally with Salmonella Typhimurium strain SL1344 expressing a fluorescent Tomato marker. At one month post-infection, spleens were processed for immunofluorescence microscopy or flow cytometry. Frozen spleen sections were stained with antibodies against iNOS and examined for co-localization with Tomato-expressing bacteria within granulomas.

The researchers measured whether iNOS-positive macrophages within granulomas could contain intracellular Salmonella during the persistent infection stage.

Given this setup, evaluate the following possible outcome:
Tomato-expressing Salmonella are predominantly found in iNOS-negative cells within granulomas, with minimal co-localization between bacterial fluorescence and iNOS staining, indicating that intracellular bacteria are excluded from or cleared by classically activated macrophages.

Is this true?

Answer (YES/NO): NO